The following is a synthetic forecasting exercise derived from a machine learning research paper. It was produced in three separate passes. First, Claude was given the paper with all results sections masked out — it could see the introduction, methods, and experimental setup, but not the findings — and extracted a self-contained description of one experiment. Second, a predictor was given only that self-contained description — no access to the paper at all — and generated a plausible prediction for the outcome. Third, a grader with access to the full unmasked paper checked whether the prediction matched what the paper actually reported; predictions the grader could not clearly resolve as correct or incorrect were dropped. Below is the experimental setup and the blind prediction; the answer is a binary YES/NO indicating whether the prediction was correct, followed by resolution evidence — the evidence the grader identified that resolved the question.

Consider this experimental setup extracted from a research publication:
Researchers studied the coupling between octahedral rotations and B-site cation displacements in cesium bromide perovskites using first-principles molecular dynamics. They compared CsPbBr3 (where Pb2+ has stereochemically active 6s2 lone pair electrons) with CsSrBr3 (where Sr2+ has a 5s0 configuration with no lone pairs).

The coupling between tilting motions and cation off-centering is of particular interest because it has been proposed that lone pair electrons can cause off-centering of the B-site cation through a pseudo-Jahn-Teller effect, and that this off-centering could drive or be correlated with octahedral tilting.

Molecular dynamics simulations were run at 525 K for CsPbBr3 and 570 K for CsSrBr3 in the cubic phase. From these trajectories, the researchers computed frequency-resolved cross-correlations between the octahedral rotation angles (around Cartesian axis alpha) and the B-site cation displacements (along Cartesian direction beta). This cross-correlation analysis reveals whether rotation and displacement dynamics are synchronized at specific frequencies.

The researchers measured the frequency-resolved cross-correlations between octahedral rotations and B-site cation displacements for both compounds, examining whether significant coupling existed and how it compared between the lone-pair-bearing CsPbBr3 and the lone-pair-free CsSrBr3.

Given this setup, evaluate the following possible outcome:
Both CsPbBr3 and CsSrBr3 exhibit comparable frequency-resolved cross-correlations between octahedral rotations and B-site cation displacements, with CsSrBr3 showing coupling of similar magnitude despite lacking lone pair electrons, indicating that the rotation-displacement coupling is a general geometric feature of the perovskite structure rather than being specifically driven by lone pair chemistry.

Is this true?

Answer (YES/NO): NO